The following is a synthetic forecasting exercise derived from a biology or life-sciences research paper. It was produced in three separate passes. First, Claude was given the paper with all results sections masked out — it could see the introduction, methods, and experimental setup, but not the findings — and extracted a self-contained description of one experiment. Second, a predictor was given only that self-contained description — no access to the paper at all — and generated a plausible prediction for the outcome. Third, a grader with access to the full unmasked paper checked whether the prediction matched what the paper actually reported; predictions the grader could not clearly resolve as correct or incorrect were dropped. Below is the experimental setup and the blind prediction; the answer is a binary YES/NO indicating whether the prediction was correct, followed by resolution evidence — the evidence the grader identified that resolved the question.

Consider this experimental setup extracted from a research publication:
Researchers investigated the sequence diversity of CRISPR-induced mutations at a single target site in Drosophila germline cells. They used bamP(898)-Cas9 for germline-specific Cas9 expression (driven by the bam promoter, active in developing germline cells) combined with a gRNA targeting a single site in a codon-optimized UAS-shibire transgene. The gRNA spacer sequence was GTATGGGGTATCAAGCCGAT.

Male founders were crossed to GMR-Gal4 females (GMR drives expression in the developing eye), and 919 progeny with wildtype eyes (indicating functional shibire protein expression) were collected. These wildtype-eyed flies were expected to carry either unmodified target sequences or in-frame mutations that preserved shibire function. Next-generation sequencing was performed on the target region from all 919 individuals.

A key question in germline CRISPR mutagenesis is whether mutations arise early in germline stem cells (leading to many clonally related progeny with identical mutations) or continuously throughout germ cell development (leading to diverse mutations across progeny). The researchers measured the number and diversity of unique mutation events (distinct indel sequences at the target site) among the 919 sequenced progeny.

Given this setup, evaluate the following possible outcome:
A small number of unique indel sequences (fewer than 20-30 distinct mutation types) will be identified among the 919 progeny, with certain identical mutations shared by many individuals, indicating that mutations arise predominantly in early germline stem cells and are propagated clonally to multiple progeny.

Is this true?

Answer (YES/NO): NO